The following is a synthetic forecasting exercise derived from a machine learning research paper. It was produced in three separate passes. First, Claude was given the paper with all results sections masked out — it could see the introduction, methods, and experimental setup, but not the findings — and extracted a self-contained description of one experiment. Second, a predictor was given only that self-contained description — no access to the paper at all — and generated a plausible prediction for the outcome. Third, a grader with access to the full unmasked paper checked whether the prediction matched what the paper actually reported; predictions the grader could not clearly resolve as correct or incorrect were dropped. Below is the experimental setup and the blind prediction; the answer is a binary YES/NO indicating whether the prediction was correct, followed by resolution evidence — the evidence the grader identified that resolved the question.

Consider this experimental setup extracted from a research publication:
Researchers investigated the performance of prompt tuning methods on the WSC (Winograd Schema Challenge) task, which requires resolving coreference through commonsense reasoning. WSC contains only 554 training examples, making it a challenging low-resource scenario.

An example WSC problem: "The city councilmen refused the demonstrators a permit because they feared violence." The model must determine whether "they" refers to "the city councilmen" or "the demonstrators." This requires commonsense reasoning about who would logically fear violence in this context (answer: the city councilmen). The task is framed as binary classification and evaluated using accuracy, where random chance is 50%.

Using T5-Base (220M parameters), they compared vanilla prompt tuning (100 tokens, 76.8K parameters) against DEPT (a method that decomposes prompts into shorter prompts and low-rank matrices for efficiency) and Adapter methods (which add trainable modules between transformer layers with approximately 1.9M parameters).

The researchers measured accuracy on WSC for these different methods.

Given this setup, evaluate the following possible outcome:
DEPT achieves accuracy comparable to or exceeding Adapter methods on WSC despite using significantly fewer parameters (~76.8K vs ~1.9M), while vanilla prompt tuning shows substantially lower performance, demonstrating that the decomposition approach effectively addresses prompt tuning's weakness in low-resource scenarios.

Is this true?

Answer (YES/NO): YES